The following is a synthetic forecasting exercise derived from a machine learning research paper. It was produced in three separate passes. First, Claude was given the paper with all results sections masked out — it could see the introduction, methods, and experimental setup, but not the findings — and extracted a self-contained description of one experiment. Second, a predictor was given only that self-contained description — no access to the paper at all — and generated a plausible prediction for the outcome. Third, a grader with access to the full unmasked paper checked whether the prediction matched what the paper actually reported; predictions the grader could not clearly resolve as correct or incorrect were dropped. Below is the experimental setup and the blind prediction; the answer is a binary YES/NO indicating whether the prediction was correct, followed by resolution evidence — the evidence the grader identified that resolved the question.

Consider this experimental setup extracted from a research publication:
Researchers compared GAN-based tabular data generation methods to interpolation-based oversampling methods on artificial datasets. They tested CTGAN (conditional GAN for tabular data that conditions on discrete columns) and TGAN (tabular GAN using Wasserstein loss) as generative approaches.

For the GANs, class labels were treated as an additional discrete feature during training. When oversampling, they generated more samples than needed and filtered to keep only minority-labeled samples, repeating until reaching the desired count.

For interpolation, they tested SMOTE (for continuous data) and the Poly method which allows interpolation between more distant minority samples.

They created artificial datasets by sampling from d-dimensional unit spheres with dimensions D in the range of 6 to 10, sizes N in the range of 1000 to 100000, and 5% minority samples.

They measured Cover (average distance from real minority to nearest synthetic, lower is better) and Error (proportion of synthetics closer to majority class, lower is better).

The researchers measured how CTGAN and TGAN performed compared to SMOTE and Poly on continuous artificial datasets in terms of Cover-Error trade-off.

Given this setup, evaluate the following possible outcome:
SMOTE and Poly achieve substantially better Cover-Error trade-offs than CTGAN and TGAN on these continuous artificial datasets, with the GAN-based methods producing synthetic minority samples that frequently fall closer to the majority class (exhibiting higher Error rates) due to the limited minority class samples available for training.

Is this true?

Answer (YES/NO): NO